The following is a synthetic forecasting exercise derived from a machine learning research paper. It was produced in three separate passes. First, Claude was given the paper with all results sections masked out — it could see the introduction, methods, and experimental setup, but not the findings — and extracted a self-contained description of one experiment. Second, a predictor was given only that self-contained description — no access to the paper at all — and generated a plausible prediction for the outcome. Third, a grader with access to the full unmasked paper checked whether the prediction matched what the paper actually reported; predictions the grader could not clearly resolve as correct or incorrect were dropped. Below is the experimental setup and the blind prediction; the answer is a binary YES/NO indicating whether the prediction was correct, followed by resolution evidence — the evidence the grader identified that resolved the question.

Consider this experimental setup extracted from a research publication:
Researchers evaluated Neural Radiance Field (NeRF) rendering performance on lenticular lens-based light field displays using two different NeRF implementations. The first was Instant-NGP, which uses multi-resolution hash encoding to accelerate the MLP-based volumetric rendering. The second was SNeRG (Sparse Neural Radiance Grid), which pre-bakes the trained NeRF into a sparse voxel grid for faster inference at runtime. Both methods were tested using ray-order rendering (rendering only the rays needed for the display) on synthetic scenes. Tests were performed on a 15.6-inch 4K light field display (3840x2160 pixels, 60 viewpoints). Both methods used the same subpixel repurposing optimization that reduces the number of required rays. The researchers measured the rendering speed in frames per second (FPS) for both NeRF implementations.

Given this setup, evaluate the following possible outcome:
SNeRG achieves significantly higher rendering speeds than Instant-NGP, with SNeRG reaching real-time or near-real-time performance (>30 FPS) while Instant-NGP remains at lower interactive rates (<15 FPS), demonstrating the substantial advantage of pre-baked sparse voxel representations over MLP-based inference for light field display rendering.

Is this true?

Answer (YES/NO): NO